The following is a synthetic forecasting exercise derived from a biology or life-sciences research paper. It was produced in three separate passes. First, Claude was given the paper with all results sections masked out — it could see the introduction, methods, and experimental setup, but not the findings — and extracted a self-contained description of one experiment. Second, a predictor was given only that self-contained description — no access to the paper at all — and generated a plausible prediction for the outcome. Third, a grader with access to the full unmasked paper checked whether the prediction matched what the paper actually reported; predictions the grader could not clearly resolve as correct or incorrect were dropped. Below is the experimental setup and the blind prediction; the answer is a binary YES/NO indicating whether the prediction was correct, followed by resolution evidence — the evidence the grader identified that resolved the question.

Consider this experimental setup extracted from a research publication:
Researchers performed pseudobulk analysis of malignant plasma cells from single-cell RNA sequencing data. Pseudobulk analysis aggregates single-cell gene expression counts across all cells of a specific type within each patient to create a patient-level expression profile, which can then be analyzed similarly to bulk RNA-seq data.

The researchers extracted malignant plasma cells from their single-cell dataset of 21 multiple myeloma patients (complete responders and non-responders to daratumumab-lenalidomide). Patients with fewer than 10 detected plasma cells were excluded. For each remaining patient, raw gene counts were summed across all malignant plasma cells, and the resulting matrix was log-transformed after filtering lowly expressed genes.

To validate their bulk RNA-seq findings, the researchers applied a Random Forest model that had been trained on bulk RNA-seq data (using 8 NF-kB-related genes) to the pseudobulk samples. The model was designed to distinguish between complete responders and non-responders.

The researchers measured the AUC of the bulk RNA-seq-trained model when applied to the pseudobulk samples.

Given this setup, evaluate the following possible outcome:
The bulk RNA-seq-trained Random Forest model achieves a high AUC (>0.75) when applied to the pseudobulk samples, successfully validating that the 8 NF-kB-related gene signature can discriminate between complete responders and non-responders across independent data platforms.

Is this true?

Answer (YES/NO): YES